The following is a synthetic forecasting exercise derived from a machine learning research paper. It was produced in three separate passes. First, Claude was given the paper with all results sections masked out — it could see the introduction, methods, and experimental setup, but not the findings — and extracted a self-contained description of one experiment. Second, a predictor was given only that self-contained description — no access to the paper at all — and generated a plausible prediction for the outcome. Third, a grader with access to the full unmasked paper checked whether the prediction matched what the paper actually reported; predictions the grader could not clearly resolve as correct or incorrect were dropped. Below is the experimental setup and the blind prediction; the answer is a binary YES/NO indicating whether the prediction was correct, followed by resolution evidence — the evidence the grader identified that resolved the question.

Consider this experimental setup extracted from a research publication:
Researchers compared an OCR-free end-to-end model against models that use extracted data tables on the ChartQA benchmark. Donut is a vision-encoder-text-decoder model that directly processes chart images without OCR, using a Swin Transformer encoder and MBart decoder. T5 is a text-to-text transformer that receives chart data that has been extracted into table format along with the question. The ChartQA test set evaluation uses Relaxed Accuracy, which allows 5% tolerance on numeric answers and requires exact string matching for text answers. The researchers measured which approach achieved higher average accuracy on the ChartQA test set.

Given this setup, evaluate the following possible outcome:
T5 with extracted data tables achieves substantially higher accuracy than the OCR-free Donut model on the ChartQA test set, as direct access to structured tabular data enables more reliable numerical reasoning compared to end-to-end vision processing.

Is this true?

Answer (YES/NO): NO